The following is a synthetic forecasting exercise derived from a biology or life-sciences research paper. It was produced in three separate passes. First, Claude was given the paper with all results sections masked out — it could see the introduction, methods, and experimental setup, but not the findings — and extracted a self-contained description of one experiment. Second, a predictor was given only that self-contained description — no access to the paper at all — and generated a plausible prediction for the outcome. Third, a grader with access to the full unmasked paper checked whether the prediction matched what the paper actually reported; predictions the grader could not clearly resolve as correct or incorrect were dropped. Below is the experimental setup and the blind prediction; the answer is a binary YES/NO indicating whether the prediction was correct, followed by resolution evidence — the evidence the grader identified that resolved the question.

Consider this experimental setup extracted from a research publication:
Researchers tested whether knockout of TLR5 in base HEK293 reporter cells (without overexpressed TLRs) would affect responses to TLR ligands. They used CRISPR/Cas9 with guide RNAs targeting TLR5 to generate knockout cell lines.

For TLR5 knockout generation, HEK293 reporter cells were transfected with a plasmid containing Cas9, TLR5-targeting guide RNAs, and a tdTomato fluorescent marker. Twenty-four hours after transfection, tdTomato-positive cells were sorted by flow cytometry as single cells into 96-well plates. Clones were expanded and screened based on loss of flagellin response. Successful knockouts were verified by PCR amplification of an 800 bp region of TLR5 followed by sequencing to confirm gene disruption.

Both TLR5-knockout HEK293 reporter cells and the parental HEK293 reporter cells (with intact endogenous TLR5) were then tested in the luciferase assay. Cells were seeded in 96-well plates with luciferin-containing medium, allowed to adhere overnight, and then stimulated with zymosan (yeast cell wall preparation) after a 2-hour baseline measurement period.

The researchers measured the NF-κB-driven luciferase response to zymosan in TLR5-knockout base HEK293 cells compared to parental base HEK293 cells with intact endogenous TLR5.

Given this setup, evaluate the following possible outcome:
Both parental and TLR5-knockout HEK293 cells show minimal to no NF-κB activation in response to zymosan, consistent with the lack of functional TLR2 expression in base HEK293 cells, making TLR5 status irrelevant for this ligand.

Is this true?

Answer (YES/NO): NO